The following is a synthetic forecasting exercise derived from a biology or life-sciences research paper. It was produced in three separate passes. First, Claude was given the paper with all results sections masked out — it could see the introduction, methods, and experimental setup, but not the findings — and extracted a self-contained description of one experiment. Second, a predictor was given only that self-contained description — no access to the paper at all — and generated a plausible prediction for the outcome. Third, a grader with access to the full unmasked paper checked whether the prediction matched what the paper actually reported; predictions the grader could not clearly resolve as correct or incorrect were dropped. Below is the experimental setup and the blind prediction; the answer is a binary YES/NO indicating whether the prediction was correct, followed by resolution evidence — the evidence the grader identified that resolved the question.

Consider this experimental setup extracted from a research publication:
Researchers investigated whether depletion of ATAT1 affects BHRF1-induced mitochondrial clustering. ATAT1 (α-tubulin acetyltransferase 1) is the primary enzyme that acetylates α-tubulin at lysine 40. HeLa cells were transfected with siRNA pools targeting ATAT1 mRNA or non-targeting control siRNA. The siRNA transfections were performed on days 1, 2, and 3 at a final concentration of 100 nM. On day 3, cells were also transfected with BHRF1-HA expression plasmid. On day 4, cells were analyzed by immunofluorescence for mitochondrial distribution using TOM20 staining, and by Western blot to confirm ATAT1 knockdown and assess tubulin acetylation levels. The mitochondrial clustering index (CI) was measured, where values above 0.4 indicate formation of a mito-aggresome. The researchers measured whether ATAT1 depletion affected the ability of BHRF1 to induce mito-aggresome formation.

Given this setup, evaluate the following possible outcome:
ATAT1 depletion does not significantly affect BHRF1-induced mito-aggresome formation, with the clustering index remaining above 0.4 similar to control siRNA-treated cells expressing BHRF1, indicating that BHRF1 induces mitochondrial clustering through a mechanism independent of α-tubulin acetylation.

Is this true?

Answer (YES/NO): NO